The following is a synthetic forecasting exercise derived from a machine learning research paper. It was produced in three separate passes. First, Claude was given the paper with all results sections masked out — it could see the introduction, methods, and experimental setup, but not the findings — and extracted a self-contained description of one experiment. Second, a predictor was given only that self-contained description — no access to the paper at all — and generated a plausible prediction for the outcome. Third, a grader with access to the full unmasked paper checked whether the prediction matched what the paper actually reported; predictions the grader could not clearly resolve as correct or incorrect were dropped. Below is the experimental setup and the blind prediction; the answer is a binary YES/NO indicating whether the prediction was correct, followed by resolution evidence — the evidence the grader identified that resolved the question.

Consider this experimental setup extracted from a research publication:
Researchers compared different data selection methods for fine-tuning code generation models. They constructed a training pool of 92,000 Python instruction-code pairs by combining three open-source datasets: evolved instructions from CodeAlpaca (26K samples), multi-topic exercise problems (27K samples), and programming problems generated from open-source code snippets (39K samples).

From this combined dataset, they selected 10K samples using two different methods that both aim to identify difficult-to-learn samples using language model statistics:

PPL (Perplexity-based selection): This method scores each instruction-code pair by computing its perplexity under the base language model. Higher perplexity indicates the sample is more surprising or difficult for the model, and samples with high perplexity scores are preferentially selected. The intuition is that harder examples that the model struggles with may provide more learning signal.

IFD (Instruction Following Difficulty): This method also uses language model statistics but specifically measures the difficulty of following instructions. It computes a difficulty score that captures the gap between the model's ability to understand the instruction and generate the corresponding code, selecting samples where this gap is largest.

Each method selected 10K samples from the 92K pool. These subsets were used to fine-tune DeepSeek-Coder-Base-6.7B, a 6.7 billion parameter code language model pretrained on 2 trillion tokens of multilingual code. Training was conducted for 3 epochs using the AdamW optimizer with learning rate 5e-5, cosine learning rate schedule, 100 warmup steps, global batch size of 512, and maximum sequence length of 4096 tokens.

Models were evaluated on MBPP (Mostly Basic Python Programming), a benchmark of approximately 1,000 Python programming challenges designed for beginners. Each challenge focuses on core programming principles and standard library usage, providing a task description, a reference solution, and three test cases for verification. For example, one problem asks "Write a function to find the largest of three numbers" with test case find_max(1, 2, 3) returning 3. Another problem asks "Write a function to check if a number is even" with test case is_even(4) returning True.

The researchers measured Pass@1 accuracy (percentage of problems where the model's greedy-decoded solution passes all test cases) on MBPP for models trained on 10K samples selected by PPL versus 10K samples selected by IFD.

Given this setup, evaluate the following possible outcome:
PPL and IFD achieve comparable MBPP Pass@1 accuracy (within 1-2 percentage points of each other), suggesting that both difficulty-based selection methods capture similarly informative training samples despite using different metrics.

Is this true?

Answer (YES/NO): NO